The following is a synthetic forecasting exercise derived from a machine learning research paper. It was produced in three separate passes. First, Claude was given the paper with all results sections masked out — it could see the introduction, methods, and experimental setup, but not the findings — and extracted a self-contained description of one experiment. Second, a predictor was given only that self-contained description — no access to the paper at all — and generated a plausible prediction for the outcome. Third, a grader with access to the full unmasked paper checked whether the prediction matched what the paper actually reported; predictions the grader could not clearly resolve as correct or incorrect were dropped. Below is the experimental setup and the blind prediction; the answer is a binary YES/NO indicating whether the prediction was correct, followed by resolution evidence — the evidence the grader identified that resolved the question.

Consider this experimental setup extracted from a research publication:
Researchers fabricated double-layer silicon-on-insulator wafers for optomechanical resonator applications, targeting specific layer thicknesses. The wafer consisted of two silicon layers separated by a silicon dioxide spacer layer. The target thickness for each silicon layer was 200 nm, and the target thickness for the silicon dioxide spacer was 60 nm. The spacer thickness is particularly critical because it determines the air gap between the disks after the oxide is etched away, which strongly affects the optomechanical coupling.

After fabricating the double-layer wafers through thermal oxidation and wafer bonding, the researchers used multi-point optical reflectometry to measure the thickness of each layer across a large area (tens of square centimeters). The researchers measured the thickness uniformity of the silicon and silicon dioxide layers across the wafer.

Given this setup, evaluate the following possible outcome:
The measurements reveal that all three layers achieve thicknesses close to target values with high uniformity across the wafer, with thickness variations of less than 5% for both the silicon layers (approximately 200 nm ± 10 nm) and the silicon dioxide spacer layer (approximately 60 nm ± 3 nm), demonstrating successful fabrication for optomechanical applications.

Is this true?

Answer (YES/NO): NO